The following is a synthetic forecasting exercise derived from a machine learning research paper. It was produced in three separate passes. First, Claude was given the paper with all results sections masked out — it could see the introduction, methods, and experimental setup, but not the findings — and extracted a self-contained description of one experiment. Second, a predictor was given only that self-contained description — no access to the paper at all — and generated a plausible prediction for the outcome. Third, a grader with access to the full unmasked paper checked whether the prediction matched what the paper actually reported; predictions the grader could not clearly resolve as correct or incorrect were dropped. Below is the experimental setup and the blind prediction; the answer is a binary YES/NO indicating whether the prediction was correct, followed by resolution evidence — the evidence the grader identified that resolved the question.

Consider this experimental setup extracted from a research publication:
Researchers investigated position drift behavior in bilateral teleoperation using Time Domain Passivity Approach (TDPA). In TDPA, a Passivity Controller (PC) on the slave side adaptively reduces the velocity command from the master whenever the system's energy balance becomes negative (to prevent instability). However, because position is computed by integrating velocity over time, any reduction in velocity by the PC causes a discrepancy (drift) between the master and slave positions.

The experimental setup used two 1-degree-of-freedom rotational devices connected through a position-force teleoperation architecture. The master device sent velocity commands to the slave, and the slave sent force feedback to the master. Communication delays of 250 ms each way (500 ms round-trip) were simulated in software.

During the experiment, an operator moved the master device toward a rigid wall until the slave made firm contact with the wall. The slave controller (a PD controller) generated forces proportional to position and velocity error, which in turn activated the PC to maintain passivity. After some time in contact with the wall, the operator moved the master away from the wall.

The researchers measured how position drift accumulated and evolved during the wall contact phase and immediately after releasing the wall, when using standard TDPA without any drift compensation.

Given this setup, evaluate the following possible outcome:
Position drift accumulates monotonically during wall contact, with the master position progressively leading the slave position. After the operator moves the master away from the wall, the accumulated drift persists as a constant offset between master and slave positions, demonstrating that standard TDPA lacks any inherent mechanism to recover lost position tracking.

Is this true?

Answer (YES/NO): YES